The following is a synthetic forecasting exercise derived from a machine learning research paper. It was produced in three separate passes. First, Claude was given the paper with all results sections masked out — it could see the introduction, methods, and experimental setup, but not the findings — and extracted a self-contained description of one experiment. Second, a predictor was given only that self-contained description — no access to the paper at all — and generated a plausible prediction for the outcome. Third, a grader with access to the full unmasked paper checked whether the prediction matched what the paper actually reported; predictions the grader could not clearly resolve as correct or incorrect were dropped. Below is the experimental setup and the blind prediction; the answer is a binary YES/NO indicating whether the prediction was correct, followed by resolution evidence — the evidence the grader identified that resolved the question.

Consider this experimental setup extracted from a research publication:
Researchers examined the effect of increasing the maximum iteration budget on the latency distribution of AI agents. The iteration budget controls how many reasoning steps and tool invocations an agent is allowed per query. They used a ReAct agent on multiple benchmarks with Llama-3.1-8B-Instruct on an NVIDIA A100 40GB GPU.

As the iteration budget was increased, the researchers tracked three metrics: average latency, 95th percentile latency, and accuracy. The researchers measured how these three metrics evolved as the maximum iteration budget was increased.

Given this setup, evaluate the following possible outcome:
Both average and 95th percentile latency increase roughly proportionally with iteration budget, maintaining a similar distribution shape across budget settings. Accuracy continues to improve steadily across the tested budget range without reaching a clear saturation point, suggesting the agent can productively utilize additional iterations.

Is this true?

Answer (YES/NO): NO